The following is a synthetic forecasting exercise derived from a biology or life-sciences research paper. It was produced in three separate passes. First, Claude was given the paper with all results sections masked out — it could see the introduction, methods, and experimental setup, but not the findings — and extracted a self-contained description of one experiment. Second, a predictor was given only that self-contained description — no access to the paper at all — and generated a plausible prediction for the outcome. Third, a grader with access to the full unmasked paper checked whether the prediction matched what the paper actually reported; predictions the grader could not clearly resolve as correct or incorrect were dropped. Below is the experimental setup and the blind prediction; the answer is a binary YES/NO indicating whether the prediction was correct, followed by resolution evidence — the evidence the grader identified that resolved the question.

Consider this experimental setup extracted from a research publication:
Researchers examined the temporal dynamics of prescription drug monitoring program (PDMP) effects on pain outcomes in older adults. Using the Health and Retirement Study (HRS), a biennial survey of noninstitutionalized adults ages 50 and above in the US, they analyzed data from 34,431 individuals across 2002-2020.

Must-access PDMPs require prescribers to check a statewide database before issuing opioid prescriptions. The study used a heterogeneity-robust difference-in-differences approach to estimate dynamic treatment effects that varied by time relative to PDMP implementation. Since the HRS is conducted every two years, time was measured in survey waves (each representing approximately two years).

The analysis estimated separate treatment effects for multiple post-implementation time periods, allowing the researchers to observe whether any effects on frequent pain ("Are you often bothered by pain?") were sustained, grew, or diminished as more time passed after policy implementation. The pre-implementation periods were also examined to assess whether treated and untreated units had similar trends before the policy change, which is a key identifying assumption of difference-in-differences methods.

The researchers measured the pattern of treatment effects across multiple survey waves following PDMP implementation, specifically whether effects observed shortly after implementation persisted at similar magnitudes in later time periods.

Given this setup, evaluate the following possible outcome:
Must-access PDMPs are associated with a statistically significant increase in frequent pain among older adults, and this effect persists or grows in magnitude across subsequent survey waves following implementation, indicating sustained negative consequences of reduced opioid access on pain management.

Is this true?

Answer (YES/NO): NO